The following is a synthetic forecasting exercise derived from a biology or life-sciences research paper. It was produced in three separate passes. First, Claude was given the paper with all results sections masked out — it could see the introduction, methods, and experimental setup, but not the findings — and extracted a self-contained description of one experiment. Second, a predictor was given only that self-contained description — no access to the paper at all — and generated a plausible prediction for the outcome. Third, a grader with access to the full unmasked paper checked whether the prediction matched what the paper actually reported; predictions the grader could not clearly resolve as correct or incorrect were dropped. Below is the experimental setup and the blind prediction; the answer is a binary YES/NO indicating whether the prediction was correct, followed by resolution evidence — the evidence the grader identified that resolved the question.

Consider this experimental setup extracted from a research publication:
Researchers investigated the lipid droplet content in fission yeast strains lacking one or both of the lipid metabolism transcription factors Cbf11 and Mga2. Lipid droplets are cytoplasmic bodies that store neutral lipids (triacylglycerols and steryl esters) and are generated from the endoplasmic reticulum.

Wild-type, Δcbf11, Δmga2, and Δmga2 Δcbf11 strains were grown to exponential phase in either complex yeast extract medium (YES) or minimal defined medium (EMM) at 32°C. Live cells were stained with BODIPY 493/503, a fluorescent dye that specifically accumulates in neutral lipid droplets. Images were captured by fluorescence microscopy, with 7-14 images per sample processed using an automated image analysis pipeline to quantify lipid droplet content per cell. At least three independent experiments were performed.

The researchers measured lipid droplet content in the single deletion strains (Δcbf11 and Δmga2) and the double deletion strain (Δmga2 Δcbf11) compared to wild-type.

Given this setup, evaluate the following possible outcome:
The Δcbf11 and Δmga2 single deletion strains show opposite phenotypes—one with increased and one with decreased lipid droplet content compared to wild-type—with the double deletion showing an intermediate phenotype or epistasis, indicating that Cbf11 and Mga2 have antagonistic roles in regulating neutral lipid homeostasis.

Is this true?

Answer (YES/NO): NO